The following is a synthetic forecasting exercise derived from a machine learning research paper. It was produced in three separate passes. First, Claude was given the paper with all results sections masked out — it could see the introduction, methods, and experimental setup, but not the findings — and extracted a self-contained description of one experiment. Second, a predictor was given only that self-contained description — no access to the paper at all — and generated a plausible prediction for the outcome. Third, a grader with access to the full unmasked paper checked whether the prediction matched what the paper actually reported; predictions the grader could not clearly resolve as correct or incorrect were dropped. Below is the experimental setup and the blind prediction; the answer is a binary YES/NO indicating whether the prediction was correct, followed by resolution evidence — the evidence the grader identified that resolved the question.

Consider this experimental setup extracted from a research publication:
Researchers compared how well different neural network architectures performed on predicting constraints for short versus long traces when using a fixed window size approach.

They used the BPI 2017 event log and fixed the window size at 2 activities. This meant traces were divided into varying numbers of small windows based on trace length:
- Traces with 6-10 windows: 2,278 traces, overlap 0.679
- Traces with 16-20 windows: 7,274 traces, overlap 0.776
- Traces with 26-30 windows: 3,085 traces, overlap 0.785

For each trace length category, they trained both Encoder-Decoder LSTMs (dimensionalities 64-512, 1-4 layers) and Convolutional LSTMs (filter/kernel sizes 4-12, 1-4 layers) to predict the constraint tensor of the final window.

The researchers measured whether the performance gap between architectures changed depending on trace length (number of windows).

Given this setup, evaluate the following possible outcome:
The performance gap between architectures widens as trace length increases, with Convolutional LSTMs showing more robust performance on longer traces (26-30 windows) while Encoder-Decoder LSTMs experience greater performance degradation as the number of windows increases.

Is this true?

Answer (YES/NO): YES